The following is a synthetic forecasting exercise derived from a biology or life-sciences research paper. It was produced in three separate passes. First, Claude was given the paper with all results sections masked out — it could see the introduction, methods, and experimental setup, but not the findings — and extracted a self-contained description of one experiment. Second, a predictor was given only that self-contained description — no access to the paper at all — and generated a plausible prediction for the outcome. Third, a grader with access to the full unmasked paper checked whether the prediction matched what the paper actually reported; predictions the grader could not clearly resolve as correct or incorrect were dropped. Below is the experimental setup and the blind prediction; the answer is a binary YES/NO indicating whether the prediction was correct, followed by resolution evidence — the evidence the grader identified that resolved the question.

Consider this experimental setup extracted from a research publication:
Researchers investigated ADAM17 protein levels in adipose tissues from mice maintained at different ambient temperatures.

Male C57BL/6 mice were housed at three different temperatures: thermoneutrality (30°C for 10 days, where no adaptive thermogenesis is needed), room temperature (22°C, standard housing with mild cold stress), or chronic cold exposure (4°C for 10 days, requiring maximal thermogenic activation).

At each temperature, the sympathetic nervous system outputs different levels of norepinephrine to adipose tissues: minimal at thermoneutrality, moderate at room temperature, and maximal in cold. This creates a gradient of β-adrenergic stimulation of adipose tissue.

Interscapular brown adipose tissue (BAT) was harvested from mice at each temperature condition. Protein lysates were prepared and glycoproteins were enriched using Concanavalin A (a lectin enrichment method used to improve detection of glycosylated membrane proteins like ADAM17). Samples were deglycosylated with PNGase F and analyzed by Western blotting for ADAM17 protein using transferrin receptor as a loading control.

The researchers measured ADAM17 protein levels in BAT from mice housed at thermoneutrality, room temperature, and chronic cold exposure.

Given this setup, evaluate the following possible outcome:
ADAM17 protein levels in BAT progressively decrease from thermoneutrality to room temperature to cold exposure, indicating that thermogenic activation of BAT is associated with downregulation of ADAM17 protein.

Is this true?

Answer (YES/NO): NO